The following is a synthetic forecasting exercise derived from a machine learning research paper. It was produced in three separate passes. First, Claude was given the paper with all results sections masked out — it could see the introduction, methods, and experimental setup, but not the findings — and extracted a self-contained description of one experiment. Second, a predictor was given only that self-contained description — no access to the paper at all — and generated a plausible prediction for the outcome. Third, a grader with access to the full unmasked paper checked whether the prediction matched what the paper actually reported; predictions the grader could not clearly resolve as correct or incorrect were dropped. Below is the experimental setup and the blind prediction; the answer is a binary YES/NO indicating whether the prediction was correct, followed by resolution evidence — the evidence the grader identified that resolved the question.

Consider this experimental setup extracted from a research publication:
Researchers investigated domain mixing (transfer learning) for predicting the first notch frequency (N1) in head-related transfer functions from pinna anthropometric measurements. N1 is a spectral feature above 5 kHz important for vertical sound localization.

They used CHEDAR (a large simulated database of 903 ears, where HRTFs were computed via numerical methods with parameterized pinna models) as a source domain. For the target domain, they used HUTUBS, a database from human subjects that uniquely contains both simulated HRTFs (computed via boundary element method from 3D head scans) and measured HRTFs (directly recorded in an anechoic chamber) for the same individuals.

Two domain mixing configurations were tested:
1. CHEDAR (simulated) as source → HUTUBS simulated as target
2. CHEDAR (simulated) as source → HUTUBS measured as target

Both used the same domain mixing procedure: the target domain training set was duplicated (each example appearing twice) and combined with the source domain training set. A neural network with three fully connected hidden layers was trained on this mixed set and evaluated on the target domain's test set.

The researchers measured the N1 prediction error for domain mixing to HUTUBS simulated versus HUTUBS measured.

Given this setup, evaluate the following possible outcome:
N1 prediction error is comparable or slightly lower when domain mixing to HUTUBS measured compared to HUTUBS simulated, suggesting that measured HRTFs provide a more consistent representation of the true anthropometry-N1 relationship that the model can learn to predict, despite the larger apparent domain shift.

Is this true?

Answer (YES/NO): NO